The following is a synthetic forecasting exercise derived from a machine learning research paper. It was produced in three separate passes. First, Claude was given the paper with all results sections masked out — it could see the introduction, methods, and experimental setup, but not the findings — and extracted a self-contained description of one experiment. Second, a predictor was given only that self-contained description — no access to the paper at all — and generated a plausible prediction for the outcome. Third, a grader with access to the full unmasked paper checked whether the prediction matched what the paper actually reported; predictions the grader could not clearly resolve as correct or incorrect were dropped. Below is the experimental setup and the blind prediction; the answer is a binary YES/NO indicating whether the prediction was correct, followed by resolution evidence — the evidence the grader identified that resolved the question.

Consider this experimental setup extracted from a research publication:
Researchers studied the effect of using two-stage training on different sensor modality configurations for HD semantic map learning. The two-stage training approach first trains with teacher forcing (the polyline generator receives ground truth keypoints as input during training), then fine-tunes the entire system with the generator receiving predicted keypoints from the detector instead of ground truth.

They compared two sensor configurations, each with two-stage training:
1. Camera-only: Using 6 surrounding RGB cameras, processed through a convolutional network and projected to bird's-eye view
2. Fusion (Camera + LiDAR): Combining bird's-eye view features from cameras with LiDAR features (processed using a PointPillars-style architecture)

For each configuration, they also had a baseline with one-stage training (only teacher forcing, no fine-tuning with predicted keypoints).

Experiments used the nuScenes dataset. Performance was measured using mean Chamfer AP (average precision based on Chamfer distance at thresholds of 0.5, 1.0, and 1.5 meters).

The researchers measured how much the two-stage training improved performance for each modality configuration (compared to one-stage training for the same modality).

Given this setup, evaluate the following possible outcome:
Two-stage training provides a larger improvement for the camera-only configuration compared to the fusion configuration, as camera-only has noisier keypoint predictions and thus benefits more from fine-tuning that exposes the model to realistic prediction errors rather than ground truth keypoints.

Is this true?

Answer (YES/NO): NO